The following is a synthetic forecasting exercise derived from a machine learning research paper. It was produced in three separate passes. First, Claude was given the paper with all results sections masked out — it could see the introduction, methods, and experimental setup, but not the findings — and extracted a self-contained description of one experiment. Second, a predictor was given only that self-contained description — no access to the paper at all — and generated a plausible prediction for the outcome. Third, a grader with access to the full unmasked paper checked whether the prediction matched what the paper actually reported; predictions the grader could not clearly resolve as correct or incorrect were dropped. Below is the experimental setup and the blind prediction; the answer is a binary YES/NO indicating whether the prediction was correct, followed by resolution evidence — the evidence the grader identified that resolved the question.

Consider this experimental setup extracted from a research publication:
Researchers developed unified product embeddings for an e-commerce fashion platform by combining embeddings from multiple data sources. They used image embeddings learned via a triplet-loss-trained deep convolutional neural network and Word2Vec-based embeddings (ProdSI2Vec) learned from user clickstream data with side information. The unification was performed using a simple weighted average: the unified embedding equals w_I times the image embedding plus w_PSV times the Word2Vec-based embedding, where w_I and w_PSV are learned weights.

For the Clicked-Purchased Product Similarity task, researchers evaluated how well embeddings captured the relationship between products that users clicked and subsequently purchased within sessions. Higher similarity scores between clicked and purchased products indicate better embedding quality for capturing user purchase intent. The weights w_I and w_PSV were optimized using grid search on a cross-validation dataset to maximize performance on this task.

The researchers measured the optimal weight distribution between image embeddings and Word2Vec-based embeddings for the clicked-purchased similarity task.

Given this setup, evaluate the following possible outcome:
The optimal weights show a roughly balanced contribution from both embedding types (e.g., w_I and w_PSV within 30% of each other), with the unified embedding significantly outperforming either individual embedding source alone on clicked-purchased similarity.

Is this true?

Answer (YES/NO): NO